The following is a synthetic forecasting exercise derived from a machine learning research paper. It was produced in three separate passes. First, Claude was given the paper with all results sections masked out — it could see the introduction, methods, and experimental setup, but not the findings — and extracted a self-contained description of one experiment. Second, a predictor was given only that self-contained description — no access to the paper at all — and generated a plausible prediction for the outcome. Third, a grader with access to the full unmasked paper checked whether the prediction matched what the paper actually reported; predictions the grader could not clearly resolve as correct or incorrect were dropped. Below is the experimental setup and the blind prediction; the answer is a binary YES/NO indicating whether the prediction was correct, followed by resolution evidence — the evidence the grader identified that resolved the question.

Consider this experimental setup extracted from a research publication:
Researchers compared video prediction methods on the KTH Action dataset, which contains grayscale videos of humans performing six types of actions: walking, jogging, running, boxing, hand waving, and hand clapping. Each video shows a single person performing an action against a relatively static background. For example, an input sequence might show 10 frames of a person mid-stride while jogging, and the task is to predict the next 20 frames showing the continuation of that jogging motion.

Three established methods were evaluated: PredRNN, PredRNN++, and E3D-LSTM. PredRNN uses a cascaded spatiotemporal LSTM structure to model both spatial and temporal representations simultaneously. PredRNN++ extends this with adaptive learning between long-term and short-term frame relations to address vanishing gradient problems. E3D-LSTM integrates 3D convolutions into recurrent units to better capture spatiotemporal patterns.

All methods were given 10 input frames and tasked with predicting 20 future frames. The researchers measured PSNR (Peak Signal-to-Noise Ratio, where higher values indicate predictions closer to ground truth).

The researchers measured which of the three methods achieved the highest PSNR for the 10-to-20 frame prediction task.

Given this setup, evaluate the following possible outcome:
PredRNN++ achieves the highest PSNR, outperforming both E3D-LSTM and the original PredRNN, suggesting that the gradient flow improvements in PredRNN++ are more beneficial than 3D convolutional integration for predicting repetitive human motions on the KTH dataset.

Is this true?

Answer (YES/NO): YES